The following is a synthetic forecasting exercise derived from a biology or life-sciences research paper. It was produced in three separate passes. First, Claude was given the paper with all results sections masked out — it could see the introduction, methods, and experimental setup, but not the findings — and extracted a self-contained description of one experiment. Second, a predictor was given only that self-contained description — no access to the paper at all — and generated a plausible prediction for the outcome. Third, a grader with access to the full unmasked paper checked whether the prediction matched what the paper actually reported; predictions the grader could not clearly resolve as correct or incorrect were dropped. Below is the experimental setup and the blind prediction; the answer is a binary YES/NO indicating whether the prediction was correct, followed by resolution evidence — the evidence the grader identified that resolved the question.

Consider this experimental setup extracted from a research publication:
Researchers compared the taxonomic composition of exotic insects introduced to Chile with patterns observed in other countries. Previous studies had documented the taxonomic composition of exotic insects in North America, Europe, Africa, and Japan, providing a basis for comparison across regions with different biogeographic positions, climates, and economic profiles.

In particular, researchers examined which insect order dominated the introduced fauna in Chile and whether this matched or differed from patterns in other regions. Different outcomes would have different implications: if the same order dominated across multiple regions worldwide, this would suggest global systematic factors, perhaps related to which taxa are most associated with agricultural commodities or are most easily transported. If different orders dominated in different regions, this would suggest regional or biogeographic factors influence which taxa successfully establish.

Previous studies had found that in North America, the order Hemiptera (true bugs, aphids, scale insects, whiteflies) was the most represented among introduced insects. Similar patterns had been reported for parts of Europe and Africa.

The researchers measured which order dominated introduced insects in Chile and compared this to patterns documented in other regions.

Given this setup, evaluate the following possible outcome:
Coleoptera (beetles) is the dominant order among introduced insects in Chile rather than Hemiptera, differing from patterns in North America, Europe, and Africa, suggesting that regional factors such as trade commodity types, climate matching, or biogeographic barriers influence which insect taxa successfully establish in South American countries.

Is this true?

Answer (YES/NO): NO